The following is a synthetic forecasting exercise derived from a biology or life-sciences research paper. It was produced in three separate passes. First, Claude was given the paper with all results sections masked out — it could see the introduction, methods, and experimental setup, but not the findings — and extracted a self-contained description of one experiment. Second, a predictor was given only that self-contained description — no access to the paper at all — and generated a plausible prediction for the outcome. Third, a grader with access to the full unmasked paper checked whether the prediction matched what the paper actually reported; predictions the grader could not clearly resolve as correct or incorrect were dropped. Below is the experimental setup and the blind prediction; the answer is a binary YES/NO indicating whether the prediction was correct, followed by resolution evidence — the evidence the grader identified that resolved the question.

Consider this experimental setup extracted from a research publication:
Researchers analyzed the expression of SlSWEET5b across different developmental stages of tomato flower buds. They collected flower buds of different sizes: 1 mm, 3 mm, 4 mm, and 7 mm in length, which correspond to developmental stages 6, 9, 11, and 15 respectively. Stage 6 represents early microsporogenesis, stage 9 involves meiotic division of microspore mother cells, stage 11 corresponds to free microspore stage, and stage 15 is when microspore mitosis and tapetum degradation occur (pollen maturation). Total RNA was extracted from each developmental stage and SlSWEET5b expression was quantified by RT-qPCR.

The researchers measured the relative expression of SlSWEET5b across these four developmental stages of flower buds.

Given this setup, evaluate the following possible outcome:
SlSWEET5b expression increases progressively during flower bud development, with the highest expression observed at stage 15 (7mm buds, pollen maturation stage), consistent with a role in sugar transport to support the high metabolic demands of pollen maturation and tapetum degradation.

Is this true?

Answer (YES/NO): NO